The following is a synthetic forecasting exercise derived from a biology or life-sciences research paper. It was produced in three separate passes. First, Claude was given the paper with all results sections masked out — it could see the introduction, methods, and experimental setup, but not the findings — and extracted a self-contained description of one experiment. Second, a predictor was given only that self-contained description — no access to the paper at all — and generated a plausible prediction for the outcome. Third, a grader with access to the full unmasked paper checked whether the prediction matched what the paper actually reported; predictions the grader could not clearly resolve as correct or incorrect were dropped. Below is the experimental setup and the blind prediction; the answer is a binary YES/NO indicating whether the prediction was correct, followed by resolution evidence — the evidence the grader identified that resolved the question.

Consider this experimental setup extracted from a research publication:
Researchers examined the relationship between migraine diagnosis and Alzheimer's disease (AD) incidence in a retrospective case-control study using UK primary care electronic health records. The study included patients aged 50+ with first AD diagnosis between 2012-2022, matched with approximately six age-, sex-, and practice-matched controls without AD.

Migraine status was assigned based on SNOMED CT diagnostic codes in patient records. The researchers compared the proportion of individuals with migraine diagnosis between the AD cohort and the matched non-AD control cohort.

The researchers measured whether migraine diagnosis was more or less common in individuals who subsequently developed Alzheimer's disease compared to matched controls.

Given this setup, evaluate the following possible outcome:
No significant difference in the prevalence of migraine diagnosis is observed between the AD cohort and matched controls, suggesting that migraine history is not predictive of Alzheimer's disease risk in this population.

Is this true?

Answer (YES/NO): NO